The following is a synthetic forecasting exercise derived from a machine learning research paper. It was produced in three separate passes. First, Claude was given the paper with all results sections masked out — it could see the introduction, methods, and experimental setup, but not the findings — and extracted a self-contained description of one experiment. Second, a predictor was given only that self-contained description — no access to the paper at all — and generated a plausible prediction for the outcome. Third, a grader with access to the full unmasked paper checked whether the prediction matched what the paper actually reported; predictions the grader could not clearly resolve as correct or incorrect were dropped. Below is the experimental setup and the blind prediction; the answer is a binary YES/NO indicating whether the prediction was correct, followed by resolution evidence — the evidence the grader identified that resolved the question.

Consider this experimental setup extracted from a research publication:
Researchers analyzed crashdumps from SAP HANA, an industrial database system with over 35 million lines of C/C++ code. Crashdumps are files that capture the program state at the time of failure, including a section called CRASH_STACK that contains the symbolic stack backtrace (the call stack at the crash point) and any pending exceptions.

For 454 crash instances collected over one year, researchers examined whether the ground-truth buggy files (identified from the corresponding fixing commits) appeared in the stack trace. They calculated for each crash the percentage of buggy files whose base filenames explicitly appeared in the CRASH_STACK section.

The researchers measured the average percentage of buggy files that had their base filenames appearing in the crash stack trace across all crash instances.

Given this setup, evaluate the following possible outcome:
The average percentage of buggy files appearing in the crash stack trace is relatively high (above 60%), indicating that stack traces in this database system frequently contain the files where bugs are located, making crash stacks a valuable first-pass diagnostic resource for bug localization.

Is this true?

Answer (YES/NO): NO